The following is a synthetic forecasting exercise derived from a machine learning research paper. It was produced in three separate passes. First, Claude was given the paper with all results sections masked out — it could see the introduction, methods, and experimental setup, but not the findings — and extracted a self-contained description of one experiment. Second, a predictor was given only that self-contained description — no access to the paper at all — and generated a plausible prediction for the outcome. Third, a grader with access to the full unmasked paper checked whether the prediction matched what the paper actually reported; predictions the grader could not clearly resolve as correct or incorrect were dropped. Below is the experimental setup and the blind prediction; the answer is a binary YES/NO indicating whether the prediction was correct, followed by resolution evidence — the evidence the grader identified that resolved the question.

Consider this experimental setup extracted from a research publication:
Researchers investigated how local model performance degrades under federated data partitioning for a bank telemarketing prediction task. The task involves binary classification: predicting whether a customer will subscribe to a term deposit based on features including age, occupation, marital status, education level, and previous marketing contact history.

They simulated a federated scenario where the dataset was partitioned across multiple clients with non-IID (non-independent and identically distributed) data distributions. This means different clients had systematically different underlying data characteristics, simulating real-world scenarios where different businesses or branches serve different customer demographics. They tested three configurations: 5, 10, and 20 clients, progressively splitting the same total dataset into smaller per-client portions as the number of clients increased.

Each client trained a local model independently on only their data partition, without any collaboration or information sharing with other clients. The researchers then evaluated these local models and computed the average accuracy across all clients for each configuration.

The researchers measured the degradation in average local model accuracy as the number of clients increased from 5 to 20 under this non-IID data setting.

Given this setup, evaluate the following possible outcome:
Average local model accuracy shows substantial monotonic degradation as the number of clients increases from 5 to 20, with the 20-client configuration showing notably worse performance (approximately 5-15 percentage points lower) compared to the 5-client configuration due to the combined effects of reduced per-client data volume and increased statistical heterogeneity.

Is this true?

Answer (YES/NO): YES